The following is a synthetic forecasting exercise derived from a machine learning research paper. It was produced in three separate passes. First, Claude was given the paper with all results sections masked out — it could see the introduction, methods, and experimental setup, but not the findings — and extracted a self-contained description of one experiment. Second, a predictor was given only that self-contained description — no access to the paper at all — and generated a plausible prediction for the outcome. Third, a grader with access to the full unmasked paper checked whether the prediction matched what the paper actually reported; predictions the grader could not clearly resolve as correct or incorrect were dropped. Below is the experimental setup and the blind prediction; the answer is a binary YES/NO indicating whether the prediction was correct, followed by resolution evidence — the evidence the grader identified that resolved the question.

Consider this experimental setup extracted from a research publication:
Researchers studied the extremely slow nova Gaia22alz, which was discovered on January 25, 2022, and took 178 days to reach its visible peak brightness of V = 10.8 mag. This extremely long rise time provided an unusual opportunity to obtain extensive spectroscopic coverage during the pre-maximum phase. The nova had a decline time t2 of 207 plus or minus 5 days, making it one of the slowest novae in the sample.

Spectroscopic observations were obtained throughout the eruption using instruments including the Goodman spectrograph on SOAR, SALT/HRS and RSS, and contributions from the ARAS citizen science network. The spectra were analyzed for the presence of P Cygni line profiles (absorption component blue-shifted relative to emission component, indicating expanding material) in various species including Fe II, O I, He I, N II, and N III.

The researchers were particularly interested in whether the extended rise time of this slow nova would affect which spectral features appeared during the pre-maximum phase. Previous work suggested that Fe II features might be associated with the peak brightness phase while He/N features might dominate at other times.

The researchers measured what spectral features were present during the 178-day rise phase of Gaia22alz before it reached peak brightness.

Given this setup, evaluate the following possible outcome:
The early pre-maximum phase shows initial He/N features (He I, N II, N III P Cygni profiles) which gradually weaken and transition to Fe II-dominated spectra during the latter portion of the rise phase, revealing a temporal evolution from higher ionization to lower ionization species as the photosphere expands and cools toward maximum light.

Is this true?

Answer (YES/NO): YES